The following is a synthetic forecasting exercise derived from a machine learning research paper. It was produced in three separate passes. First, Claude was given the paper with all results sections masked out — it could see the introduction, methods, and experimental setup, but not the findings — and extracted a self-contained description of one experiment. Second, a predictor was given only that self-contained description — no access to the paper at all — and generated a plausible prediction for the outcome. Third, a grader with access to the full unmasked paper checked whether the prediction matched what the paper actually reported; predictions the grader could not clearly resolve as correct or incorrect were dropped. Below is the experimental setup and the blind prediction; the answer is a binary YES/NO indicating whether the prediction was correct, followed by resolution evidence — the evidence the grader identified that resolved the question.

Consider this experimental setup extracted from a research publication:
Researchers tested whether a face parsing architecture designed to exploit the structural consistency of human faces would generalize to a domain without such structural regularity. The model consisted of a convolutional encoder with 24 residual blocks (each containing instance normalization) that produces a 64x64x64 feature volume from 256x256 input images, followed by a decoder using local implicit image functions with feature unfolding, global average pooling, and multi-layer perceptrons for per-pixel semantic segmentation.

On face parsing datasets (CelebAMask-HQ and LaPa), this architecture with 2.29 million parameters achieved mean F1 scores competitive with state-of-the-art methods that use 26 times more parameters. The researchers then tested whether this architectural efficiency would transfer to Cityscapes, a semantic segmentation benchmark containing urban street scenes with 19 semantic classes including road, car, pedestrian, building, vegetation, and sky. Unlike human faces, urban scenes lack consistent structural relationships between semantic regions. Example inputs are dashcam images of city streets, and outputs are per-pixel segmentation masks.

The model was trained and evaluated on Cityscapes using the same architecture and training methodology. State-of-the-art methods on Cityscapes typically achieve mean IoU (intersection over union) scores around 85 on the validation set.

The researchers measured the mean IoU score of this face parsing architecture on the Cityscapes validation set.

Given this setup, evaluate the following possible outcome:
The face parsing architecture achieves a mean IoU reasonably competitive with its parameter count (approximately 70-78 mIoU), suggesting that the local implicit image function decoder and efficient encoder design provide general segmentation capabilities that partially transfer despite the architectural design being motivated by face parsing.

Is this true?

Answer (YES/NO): NO